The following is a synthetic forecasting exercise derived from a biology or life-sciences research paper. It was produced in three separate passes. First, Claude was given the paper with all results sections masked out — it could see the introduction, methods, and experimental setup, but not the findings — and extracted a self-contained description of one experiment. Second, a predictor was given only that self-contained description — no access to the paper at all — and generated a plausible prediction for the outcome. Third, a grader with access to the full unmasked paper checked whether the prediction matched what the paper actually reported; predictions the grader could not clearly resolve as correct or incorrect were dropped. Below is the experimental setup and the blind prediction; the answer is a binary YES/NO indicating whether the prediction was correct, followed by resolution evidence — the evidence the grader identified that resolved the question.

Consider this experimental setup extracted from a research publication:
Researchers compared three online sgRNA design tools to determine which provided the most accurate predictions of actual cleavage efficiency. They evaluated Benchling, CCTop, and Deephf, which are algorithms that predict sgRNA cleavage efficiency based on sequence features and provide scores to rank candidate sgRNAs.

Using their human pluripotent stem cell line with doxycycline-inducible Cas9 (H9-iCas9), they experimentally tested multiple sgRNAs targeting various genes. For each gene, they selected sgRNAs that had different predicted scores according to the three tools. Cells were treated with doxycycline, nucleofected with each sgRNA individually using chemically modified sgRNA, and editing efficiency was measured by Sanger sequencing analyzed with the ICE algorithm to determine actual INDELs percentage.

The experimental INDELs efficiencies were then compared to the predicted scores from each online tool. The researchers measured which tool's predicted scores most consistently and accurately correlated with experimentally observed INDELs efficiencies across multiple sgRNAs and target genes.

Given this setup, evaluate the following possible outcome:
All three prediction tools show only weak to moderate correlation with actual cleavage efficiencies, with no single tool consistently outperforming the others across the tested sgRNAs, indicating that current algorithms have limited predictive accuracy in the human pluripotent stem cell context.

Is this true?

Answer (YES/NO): NO